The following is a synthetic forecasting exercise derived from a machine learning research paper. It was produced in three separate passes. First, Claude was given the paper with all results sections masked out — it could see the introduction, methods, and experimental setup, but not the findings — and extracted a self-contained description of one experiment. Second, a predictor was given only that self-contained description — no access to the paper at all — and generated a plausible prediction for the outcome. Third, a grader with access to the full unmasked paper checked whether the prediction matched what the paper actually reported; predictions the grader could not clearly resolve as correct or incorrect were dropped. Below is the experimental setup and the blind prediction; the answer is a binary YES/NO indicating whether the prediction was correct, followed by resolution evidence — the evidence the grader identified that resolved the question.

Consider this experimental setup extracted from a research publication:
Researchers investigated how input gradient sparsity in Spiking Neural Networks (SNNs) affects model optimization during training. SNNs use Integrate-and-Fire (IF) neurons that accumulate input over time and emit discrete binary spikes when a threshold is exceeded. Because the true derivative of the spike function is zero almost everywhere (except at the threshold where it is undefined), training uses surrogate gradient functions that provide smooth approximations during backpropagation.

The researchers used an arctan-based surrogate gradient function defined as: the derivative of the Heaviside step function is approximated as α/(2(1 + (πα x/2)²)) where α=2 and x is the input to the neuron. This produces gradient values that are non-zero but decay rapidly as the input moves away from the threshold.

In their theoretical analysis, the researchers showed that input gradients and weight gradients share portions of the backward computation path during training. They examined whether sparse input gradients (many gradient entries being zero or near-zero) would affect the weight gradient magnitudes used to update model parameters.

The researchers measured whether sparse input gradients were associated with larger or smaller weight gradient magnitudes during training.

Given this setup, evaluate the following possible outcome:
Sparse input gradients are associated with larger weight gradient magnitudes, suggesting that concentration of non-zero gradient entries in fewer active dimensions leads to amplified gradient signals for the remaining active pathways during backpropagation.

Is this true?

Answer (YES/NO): NO